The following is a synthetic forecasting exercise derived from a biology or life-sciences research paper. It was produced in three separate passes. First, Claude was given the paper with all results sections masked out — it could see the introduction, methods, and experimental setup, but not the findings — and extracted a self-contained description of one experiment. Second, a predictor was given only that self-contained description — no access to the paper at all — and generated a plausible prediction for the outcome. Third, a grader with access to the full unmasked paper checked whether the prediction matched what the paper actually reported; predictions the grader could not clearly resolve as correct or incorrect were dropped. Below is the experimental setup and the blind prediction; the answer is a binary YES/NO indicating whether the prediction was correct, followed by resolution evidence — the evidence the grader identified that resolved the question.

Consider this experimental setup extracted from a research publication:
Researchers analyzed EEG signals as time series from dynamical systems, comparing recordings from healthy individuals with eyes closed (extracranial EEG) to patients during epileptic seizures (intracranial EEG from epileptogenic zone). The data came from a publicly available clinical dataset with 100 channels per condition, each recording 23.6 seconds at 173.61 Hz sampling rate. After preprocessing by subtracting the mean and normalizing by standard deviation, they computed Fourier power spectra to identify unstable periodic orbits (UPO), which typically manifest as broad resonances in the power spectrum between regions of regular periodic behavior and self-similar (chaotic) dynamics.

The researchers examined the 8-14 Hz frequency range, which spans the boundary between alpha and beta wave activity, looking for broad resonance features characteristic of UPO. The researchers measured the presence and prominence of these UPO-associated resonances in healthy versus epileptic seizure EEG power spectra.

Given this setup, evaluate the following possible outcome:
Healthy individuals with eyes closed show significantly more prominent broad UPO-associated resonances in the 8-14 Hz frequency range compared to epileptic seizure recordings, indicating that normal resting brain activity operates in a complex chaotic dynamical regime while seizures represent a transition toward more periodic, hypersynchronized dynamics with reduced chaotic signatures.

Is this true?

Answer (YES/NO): YES